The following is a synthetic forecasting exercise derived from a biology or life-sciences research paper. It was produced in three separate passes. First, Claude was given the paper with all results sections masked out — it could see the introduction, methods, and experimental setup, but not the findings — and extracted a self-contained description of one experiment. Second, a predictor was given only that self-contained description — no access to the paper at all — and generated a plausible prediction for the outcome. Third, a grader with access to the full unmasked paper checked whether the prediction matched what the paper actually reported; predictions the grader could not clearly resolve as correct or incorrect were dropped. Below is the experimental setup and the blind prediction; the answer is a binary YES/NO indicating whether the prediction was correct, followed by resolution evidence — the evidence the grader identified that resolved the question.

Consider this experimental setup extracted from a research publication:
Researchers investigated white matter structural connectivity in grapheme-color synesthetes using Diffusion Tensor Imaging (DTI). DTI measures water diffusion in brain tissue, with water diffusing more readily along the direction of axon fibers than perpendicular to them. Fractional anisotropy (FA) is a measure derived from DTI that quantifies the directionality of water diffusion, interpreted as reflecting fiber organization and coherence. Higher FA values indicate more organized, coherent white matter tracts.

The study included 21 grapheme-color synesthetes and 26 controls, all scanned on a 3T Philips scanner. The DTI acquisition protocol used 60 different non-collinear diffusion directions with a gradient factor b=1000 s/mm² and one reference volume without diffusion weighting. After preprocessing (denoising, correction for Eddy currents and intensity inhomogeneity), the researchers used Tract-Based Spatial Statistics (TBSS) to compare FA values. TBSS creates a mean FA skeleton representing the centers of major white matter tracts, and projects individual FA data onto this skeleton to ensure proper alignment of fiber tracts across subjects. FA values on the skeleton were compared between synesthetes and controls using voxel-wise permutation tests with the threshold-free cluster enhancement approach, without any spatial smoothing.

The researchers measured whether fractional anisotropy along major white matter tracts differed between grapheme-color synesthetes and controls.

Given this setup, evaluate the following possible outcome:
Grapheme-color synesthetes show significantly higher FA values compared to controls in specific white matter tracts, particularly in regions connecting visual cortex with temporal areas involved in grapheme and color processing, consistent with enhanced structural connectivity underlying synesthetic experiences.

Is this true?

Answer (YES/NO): NO